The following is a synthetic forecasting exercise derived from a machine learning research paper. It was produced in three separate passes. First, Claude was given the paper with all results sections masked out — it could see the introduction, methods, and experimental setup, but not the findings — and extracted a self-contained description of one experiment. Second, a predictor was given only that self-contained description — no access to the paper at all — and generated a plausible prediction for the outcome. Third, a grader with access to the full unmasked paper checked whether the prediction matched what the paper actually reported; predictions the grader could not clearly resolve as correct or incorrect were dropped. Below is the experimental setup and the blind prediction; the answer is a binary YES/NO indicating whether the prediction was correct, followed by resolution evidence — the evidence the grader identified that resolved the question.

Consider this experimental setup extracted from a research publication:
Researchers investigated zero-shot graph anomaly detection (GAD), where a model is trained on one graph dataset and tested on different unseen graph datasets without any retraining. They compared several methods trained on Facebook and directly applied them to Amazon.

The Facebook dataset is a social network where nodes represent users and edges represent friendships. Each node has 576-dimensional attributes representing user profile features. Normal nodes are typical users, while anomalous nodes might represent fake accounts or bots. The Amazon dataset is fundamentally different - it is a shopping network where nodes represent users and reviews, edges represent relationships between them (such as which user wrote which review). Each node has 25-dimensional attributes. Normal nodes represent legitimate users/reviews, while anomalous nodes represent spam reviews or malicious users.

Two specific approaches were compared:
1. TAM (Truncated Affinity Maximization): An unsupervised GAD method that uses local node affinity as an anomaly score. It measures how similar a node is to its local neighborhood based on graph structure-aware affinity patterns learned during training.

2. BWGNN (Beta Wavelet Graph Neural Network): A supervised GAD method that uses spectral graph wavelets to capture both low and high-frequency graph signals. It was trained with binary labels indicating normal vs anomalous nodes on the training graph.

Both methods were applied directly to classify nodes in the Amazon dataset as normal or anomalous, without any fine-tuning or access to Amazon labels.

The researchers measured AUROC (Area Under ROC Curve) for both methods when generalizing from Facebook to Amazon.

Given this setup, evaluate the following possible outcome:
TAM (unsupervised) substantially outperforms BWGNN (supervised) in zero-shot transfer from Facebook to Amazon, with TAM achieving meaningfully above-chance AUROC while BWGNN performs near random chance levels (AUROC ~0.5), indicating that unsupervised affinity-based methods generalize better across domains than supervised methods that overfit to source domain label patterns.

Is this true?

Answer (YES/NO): NO